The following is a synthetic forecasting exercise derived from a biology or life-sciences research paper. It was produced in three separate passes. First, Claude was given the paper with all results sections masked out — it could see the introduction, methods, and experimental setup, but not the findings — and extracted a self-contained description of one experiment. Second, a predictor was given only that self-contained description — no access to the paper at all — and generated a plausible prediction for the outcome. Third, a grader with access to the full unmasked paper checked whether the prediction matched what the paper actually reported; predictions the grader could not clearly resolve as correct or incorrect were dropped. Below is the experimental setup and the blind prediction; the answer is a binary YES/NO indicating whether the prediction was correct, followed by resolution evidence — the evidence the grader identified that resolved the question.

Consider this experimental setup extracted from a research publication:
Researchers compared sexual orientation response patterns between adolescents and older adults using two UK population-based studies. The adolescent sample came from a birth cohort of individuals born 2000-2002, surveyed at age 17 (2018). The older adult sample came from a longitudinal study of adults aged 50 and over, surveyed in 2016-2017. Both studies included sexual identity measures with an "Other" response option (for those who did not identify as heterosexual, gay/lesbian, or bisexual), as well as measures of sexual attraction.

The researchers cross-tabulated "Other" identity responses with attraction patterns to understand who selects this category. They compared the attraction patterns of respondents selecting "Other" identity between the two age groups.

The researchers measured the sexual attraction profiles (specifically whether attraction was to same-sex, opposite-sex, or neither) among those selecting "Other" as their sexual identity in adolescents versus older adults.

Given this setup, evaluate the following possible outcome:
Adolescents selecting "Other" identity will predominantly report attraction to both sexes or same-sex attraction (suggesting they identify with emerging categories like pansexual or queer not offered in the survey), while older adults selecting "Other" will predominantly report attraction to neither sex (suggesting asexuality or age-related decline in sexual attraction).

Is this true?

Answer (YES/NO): NO